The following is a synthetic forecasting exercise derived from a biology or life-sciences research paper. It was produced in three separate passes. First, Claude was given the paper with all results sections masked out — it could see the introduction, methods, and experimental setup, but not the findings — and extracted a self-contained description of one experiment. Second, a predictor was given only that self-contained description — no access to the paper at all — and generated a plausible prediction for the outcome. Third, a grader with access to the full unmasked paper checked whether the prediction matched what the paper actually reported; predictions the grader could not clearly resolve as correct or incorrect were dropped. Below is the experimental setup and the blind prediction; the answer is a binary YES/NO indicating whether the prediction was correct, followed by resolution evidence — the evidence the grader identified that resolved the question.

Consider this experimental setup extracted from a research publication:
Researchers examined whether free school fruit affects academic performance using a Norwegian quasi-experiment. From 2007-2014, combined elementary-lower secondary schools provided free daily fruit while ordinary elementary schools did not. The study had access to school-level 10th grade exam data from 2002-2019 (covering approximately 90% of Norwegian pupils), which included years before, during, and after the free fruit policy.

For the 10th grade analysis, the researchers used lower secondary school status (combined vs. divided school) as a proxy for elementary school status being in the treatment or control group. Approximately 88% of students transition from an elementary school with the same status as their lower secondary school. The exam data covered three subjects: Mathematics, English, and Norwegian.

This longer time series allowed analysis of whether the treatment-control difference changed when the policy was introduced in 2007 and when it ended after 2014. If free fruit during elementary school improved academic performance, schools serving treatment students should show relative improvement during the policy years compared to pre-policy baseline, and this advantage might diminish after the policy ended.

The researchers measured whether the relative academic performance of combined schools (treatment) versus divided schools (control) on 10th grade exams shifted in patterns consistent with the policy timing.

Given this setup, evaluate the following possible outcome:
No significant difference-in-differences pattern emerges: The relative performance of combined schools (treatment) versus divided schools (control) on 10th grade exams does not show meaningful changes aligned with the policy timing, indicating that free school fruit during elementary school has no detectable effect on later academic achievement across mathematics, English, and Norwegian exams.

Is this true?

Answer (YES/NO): NO